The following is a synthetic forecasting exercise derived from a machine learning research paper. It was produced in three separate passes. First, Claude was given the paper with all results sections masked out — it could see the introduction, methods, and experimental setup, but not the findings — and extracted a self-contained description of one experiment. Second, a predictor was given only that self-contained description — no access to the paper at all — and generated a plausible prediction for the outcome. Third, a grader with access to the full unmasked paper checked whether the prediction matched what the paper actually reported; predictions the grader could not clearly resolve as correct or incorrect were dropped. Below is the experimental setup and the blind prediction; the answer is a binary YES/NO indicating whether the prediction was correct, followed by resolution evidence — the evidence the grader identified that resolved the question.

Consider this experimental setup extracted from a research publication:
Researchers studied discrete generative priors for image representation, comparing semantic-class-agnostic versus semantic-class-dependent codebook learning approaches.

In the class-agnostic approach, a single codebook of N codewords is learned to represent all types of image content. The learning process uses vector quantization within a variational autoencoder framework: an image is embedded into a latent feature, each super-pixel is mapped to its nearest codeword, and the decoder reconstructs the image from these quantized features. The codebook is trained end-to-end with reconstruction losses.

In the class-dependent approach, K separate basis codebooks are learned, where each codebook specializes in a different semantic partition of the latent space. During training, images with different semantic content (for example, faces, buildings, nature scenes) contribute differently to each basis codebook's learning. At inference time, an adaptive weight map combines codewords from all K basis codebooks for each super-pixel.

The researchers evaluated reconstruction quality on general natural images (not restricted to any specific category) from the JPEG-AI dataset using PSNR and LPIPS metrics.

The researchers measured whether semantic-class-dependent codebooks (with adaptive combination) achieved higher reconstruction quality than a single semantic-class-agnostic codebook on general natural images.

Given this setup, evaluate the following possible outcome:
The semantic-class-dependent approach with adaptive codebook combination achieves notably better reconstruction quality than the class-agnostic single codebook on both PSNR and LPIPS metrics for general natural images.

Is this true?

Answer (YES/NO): YES